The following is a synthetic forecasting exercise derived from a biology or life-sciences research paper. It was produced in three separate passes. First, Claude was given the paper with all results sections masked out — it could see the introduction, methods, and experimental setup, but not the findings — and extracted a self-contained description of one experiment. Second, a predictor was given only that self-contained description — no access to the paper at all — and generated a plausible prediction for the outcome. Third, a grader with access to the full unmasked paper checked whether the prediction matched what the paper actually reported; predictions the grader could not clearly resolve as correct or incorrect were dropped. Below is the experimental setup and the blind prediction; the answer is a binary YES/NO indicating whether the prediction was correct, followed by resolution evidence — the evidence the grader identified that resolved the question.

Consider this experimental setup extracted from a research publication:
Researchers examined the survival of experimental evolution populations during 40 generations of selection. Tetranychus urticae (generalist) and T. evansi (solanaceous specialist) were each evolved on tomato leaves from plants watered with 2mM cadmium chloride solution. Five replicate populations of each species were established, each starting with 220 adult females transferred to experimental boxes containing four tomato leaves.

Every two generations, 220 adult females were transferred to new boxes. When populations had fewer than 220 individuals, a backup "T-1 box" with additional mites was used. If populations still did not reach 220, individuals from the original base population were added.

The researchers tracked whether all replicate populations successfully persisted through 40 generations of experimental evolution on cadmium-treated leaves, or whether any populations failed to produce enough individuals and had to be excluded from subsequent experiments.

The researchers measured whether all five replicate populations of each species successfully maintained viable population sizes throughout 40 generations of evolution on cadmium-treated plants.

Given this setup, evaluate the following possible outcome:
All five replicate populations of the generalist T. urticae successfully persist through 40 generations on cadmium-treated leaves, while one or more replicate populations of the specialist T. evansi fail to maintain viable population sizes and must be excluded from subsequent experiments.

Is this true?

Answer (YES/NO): NO